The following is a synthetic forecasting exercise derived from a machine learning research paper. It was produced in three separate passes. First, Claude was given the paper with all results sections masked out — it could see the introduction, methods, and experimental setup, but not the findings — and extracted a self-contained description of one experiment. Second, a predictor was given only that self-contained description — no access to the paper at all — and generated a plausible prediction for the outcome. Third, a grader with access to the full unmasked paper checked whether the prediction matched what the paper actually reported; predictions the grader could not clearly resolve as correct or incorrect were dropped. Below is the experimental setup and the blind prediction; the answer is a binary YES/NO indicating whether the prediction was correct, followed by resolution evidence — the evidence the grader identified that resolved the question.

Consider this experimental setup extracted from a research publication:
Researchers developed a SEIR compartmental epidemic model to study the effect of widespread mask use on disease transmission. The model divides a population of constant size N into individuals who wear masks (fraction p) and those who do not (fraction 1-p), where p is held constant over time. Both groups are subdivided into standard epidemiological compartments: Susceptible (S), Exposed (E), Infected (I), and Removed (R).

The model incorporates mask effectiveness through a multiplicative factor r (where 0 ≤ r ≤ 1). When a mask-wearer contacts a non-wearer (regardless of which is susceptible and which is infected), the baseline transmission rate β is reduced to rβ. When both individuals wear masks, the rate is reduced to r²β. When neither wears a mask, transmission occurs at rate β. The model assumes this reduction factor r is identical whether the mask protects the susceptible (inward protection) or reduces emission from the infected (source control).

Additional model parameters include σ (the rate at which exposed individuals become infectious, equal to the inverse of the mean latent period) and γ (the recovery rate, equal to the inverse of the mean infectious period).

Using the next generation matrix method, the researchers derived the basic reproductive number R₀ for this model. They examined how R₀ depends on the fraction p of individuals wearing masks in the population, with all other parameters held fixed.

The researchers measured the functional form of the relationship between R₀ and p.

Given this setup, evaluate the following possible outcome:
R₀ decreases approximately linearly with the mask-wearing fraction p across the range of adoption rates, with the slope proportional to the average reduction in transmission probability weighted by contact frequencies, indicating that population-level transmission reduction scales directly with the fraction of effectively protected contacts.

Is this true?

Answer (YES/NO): NO